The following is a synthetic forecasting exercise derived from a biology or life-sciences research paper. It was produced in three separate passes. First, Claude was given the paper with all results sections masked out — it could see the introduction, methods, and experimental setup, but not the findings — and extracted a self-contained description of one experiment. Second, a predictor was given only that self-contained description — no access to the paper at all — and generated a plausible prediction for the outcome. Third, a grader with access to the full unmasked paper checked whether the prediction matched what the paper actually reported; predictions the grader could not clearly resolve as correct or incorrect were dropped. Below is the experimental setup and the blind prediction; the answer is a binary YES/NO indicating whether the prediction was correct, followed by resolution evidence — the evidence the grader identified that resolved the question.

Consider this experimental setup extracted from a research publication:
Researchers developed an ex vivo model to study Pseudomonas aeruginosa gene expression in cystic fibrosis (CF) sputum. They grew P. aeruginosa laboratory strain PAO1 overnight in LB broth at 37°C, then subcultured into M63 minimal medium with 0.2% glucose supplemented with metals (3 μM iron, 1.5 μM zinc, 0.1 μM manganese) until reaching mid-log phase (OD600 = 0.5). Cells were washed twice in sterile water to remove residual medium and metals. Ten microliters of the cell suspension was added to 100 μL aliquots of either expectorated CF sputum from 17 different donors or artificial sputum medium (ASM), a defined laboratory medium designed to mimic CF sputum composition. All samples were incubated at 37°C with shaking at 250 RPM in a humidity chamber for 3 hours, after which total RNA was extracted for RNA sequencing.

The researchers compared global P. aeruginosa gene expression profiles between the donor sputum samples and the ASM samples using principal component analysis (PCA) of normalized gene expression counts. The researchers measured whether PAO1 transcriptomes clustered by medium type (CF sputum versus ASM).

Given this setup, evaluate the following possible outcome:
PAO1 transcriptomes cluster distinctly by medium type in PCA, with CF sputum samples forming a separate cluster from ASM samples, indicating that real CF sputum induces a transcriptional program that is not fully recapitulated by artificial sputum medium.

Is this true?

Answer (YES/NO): YES